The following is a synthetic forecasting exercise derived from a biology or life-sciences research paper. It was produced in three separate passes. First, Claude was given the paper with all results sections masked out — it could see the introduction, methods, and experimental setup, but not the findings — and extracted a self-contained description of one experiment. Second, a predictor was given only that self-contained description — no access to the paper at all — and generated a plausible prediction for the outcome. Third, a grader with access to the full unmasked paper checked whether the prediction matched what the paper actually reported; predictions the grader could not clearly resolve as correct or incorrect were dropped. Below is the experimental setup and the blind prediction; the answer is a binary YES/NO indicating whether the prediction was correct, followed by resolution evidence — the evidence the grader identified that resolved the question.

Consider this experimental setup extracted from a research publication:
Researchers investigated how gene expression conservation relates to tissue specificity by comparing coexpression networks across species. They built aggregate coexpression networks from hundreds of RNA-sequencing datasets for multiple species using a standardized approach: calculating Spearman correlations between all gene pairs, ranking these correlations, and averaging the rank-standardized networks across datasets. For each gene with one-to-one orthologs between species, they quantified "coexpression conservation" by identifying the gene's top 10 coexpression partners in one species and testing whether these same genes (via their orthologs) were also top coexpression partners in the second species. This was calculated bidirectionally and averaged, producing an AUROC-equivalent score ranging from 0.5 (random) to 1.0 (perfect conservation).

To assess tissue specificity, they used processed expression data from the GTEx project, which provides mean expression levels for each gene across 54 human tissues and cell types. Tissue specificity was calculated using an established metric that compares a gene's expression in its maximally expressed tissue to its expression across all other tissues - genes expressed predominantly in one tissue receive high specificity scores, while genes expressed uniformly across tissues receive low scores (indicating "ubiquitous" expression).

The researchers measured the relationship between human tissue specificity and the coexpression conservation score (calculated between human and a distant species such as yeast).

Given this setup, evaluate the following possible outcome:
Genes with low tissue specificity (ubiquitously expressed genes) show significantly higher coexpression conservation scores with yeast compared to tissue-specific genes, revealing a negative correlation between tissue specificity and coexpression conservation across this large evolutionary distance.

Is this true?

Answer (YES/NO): YES